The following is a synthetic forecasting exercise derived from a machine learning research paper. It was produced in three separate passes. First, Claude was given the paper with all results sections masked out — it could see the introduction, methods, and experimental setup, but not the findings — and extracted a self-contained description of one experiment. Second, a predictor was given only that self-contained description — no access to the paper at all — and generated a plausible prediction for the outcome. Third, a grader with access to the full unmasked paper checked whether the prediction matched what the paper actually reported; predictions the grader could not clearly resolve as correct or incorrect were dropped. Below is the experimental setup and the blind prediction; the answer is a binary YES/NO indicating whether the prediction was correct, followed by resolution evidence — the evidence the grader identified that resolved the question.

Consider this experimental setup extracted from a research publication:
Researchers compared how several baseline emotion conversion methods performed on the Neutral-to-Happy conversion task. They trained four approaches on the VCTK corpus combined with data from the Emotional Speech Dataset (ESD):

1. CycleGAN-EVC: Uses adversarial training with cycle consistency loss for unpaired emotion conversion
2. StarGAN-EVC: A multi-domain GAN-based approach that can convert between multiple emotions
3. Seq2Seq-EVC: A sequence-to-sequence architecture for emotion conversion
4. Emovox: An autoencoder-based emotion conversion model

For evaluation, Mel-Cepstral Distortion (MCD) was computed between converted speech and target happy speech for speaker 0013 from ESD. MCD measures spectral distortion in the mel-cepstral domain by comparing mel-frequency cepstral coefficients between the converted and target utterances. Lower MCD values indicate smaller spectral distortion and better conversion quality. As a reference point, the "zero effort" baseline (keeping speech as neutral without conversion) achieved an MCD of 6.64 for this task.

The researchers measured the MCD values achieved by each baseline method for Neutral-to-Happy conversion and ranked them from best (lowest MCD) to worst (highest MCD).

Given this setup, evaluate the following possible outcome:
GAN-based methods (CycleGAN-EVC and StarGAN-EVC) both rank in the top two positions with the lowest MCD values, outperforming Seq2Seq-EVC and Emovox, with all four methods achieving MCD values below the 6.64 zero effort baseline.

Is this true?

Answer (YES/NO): NO